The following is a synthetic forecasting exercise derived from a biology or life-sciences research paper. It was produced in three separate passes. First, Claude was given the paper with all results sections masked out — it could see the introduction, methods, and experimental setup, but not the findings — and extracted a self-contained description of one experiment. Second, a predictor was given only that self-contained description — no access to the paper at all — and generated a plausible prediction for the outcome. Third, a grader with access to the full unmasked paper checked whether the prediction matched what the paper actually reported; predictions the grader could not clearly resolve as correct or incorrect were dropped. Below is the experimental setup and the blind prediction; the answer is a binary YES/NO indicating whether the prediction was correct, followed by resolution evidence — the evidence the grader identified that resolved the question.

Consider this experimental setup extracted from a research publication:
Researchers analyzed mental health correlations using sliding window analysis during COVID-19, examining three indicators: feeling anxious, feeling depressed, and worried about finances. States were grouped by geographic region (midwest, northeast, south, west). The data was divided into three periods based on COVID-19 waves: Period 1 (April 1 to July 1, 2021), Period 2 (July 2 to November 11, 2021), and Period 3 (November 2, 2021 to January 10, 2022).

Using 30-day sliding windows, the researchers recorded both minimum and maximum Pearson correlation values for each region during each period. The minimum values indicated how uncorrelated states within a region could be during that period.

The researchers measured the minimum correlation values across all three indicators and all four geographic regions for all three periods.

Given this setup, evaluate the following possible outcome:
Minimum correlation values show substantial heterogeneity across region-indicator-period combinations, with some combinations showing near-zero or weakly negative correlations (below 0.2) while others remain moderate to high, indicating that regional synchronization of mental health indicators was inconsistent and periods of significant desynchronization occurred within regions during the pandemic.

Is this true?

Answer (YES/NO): NO